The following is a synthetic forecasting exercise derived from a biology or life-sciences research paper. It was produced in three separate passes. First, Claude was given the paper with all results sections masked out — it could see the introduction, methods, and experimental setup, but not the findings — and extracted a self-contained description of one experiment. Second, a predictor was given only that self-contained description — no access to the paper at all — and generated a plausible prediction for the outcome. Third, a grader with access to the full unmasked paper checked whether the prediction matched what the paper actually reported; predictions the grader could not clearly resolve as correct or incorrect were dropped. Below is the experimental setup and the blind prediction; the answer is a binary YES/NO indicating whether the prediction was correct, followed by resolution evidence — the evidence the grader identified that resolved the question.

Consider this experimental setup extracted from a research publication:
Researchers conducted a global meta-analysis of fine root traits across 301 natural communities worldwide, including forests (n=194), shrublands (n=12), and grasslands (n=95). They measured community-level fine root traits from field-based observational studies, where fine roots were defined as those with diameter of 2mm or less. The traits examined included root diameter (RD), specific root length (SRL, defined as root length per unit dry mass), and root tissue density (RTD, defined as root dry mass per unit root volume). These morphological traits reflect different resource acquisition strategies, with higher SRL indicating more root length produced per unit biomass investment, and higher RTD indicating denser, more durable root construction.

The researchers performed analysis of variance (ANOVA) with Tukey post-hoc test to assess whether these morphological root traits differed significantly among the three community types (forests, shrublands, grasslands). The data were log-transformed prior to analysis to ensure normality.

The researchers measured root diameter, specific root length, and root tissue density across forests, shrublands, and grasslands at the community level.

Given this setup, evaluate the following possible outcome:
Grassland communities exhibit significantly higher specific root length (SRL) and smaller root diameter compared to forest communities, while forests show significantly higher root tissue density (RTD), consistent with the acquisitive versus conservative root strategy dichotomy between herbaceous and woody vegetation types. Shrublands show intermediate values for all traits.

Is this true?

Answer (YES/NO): NO